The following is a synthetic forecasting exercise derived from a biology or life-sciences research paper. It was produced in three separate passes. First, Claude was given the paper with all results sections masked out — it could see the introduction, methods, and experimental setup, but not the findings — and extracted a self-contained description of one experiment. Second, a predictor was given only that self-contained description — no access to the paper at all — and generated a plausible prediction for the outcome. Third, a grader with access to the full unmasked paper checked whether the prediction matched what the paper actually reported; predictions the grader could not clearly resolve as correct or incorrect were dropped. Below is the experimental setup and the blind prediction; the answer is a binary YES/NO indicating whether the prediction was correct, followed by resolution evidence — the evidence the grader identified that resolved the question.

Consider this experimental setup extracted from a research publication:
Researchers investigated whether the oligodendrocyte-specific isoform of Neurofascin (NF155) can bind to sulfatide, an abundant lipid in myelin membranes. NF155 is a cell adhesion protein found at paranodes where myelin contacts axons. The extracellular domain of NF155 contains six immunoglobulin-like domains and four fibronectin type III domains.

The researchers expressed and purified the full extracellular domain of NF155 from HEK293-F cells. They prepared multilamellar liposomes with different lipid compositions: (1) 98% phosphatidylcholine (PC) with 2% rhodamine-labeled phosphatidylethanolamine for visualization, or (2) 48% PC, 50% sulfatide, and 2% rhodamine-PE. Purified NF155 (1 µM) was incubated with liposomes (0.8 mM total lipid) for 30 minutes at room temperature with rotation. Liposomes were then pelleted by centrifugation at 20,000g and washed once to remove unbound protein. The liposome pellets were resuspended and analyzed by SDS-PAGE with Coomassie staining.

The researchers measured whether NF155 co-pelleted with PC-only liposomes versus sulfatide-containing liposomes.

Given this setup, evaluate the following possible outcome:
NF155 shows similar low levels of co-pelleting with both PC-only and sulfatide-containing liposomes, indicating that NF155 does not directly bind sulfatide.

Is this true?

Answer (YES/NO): NO